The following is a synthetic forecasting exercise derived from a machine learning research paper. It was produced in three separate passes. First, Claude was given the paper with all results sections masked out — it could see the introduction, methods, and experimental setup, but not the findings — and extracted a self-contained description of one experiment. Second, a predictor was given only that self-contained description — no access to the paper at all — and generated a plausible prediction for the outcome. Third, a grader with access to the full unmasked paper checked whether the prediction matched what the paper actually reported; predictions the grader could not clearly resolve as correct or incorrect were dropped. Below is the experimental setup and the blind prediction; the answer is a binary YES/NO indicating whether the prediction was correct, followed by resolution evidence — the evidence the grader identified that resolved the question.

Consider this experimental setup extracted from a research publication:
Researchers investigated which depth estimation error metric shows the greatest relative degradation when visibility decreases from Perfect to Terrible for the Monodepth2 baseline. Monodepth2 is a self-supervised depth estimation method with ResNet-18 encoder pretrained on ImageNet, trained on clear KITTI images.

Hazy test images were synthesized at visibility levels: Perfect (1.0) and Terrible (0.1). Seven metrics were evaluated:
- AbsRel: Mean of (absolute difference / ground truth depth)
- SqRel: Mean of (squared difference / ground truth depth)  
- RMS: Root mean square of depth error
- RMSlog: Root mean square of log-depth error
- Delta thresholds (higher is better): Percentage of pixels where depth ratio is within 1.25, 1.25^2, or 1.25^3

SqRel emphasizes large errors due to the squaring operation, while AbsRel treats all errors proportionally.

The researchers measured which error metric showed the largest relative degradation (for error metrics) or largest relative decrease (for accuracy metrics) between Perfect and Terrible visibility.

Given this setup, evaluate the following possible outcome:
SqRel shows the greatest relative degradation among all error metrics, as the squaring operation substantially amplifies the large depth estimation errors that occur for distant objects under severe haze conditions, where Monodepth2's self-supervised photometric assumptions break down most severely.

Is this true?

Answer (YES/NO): YES